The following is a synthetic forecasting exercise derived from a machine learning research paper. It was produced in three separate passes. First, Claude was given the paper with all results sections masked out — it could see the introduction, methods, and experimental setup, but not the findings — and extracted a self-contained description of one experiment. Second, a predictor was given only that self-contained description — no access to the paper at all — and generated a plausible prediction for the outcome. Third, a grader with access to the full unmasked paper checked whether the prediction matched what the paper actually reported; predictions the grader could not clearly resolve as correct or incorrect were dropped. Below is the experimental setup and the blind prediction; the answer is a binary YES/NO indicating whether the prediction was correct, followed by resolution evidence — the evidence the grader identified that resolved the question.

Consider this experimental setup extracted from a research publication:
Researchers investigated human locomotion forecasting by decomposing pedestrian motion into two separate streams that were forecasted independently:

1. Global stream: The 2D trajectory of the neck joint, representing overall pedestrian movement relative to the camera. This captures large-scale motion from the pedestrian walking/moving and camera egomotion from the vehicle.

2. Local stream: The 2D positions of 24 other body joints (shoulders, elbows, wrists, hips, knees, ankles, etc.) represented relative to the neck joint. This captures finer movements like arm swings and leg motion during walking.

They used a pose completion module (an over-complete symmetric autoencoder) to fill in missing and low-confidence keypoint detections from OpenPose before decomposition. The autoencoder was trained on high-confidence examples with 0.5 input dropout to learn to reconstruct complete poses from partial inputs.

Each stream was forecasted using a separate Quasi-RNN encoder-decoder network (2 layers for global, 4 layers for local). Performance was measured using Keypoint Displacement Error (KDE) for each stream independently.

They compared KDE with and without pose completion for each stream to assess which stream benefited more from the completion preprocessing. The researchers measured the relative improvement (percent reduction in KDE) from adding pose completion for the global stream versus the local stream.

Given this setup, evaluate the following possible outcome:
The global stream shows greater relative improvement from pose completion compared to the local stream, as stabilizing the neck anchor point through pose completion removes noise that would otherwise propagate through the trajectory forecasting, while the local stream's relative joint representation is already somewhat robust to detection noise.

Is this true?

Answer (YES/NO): NO